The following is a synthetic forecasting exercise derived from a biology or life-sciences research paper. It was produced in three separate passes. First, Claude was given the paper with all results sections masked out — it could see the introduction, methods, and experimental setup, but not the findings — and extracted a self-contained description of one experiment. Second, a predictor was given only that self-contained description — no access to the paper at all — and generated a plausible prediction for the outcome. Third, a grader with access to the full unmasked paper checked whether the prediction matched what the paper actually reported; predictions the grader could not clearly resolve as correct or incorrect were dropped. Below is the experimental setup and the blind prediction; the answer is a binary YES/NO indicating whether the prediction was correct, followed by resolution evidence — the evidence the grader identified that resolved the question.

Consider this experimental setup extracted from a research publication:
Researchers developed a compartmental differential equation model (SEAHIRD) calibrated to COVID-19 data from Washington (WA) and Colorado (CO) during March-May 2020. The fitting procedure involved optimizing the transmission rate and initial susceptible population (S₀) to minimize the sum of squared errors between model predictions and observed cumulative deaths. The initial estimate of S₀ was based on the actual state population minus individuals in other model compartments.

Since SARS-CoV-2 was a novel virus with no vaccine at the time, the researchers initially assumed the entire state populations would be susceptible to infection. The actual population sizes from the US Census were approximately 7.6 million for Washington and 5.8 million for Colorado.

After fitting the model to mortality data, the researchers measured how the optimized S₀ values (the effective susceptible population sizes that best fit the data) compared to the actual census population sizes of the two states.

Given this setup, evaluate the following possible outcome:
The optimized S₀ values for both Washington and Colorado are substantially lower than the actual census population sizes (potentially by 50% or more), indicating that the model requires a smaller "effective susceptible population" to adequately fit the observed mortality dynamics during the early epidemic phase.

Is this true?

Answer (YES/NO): YES